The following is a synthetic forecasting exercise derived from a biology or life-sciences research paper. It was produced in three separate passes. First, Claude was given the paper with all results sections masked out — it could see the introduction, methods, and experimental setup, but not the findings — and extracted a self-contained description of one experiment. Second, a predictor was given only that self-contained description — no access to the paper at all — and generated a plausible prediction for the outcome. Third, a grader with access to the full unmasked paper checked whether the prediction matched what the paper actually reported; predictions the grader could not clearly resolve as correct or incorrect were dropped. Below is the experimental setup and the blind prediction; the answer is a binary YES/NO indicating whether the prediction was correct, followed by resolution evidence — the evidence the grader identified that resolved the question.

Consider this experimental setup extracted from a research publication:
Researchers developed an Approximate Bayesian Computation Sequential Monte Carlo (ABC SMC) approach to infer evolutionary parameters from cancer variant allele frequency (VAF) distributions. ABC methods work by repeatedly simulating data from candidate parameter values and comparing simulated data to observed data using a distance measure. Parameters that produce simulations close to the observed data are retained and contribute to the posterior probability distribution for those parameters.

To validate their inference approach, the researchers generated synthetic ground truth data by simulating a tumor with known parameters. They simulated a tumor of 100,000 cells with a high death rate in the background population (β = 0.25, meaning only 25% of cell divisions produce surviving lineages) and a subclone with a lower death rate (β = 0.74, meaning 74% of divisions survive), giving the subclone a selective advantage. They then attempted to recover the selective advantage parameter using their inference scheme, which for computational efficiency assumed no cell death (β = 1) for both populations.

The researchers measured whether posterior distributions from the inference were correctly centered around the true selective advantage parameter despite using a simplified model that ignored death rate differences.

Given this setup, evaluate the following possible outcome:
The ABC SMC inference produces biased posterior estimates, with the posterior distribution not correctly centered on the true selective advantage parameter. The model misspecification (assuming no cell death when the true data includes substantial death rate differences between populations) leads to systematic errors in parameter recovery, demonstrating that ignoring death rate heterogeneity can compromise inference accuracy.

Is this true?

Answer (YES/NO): NO